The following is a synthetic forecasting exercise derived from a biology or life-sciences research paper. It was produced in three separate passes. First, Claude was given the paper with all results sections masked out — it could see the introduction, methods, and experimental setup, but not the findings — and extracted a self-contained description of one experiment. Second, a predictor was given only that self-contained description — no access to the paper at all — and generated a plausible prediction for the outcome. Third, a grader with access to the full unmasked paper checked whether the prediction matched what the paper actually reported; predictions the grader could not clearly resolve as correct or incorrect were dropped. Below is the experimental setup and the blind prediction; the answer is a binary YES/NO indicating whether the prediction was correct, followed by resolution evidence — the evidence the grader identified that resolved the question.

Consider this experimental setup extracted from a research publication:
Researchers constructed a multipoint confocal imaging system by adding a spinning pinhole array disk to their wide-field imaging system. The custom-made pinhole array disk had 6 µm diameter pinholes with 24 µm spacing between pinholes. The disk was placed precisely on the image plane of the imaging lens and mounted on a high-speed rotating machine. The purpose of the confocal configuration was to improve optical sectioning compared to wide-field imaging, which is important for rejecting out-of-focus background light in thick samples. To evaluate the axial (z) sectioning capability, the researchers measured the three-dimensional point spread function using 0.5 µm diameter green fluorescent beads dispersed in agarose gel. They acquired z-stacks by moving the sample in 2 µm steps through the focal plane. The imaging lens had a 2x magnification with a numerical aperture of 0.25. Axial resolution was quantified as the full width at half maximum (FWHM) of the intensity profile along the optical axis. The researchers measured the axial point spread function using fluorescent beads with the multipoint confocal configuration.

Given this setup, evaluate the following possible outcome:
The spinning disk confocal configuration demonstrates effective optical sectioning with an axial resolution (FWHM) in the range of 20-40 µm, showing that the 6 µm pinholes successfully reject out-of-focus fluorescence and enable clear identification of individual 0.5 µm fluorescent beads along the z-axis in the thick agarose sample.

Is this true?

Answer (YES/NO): NO